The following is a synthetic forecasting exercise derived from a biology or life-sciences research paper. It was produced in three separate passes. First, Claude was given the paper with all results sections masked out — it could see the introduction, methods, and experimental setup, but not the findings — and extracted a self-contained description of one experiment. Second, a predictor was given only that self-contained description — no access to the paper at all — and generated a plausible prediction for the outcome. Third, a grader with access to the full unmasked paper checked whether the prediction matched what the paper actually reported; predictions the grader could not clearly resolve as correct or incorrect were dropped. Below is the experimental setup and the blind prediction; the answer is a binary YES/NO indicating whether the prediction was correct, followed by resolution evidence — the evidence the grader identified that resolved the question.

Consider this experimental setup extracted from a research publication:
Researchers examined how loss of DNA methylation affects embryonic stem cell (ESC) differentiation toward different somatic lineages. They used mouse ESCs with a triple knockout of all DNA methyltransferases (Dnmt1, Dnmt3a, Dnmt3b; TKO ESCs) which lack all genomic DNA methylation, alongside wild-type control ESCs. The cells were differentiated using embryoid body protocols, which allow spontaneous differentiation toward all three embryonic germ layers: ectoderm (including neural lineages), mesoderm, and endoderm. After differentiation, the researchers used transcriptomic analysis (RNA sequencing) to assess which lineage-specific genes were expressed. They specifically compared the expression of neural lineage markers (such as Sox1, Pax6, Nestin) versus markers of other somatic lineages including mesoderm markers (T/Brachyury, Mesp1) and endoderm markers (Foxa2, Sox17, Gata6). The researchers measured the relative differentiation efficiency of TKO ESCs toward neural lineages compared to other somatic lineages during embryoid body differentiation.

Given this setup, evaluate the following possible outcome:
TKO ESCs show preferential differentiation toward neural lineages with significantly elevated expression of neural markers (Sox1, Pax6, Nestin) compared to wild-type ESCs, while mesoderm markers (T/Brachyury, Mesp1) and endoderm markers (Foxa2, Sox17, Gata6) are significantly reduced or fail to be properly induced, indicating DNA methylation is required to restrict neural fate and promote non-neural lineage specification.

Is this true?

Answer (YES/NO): YES